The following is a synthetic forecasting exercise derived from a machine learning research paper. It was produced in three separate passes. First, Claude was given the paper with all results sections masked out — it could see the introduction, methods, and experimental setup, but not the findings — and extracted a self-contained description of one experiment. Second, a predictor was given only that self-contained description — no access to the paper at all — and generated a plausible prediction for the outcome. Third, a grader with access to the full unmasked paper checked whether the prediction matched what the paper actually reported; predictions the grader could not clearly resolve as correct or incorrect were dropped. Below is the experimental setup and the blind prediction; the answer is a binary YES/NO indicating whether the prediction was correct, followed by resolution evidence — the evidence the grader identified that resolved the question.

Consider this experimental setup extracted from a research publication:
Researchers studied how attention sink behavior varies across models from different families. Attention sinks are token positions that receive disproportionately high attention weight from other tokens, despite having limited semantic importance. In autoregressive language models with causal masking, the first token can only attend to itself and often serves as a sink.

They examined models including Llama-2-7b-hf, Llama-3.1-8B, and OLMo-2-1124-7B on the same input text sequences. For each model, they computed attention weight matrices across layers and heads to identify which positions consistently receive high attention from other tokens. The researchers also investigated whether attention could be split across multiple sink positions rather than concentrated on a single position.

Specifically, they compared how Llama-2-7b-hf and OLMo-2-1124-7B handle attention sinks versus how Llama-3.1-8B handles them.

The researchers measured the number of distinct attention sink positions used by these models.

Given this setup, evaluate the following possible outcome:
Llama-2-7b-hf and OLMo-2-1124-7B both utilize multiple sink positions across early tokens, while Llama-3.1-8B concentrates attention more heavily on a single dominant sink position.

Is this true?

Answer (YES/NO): YES